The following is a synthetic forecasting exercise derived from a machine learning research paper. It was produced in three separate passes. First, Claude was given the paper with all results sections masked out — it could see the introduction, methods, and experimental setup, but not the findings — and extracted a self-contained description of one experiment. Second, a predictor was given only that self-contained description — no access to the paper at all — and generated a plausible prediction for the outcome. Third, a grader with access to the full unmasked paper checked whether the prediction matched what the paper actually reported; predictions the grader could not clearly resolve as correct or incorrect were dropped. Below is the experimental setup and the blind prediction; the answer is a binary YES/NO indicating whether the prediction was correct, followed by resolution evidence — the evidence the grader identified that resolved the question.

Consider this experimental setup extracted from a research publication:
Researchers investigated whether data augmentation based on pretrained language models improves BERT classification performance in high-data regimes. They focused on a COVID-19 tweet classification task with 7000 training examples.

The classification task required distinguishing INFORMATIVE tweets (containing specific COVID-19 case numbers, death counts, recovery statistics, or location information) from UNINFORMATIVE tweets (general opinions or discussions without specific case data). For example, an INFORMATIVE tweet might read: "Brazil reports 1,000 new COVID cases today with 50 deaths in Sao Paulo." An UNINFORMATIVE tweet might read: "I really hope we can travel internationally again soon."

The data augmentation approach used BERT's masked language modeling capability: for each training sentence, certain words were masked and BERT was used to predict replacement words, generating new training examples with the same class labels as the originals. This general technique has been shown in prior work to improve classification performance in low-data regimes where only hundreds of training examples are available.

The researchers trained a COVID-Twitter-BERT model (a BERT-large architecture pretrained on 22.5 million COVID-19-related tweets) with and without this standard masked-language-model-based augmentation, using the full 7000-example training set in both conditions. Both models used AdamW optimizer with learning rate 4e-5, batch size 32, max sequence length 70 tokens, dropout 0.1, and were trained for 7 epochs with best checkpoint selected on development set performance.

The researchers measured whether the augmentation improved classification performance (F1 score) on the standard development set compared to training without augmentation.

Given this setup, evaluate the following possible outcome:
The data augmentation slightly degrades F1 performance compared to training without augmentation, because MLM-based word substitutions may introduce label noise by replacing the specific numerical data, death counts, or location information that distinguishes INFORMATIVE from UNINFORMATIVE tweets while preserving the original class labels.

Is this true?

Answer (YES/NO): NO